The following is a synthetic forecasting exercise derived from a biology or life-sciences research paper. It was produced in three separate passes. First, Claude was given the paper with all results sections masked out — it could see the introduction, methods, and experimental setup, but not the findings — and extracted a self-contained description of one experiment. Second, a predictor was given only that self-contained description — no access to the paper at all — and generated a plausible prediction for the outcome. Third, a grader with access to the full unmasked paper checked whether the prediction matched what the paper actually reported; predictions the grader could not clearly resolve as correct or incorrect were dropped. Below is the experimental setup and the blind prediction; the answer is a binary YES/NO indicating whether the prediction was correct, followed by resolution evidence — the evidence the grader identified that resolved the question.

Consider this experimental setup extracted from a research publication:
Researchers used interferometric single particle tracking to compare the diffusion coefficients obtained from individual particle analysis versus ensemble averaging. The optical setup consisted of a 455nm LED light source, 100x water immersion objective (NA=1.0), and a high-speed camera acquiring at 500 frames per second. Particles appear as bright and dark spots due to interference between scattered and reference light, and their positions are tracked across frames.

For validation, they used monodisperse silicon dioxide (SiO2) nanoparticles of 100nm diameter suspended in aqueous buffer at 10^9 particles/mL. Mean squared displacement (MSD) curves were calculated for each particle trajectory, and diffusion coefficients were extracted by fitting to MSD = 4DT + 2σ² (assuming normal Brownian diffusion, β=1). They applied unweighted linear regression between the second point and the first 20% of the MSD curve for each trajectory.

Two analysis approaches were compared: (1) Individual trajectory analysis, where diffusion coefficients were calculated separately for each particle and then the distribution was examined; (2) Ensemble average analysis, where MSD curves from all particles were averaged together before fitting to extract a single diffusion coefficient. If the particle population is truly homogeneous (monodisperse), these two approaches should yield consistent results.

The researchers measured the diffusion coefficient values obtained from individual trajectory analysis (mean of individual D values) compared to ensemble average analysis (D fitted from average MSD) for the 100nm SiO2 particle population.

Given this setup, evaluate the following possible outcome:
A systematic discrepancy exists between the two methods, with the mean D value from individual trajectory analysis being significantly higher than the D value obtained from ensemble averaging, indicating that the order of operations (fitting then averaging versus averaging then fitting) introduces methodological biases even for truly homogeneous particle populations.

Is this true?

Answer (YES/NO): NO